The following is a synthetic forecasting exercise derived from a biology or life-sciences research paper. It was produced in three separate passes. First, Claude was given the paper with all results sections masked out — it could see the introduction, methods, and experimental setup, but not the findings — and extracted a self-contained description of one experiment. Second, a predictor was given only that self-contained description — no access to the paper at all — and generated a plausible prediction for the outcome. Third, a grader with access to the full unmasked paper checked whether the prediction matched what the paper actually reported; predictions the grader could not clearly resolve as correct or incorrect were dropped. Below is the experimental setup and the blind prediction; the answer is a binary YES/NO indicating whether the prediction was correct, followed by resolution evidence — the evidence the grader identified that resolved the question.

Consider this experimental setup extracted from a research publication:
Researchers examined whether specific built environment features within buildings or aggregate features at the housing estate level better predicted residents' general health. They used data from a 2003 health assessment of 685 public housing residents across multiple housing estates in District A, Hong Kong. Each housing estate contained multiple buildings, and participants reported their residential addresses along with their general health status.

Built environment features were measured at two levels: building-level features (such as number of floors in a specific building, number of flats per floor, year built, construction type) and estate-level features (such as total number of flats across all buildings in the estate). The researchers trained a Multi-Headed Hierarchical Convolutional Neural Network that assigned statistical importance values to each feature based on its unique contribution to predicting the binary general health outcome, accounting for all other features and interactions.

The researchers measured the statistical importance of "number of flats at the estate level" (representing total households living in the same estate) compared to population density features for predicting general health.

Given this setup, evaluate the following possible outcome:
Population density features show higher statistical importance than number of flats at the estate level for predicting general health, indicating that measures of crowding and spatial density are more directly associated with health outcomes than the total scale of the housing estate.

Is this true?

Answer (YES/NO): NO